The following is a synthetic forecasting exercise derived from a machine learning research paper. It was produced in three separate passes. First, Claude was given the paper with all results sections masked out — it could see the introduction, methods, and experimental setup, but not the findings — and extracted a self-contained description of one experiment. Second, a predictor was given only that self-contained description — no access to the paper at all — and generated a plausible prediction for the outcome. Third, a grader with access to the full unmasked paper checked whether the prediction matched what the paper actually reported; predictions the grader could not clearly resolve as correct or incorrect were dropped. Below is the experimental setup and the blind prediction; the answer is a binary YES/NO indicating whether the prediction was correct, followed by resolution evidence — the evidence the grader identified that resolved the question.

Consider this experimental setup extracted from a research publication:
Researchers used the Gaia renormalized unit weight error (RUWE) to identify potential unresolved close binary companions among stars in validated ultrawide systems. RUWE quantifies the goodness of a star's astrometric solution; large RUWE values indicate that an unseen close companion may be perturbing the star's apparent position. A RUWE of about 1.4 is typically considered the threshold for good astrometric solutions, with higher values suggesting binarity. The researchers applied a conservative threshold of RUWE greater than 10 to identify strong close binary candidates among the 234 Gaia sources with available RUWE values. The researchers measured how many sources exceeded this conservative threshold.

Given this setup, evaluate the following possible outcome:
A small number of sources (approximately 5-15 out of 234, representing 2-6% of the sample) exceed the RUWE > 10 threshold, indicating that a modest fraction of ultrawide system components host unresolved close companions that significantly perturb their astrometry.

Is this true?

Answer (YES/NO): YES